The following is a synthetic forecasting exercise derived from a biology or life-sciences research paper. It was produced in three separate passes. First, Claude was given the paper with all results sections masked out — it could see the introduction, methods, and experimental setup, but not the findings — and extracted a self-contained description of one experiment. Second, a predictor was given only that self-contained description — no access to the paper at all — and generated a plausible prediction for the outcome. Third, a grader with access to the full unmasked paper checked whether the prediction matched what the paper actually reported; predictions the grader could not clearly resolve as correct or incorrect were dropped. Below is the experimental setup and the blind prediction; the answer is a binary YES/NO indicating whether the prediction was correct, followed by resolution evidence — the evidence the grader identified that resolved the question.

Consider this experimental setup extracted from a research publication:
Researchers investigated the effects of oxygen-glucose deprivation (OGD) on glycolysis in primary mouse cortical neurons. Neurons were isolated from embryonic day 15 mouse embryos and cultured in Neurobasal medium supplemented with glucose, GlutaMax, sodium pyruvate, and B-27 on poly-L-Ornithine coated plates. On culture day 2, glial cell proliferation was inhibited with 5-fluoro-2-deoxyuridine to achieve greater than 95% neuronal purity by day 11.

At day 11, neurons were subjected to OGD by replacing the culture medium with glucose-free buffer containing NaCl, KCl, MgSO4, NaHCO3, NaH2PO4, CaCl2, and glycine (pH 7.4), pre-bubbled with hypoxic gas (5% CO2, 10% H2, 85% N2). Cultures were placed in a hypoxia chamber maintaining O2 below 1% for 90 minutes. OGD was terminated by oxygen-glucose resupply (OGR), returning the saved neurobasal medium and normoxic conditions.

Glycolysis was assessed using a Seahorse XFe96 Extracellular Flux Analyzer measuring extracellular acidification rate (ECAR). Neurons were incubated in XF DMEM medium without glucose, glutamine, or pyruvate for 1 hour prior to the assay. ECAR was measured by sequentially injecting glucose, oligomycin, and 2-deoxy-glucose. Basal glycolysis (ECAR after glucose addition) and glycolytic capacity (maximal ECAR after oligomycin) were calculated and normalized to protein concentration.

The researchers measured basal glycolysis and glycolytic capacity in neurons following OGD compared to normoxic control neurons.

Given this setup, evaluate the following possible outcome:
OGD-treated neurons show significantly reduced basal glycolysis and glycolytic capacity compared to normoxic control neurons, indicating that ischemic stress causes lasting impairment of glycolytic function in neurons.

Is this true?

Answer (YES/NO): YES